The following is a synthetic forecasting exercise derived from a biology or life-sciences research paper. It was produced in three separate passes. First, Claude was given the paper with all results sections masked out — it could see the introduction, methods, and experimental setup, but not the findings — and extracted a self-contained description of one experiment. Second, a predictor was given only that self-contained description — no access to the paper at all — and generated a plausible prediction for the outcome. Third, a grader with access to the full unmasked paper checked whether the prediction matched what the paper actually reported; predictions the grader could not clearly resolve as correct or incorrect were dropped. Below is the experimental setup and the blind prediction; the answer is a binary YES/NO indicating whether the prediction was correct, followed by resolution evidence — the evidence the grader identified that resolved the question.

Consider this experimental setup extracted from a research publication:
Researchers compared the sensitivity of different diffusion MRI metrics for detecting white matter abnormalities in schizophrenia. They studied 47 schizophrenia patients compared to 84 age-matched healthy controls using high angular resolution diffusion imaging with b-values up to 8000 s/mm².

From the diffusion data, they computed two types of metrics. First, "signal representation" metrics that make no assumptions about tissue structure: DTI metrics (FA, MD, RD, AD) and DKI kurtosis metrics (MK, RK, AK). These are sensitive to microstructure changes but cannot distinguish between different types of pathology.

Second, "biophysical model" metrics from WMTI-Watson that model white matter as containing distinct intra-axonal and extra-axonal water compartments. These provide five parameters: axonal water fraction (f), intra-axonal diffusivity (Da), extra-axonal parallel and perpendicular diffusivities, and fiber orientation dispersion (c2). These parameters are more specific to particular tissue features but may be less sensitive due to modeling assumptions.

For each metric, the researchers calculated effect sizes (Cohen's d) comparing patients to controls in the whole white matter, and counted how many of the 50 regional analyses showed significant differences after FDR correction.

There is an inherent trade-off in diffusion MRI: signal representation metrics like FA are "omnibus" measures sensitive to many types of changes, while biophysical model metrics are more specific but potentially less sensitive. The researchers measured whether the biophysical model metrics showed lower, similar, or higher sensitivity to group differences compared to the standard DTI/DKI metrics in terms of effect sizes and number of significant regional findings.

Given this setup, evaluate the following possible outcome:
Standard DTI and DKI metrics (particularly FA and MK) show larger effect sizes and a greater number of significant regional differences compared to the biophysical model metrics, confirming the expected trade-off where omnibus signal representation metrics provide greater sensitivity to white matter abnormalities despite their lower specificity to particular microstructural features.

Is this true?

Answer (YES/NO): NO